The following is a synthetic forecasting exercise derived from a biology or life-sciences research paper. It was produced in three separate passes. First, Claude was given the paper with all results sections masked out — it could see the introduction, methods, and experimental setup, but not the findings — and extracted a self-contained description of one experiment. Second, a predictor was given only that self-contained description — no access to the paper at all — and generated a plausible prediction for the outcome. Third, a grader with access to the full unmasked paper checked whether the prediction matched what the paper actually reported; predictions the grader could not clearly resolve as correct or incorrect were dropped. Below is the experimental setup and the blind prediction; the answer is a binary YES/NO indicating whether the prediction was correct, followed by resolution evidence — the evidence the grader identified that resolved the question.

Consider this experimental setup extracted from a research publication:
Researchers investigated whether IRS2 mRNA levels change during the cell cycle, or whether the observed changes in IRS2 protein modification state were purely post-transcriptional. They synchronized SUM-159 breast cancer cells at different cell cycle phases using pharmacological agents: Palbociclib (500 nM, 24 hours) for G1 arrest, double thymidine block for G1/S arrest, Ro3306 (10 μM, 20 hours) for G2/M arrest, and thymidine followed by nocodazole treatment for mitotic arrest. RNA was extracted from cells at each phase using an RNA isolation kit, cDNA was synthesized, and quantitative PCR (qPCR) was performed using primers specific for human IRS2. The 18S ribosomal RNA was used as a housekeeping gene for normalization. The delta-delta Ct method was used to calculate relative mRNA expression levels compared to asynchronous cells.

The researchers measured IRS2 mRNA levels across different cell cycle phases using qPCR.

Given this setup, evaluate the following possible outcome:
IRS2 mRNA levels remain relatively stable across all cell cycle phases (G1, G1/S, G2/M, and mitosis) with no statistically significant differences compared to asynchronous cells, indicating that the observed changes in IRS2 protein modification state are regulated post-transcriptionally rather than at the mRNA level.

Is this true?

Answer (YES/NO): NO